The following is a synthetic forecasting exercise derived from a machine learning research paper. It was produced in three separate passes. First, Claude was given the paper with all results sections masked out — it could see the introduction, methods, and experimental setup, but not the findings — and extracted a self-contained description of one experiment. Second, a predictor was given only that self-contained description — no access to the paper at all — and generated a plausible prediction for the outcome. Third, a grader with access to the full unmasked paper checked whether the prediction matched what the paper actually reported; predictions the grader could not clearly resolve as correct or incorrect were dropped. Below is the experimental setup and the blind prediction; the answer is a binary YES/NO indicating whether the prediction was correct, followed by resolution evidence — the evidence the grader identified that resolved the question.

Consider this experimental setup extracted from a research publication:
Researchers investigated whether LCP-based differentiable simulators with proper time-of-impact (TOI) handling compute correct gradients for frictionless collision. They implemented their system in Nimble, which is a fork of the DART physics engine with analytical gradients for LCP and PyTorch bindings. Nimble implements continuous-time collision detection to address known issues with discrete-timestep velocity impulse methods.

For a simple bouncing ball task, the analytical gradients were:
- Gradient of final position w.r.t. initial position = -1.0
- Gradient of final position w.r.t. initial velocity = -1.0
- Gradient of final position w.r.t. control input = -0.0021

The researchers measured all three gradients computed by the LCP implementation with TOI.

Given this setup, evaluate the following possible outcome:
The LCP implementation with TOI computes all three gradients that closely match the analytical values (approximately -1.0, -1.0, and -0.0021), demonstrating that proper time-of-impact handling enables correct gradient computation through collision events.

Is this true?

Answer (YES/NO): YES